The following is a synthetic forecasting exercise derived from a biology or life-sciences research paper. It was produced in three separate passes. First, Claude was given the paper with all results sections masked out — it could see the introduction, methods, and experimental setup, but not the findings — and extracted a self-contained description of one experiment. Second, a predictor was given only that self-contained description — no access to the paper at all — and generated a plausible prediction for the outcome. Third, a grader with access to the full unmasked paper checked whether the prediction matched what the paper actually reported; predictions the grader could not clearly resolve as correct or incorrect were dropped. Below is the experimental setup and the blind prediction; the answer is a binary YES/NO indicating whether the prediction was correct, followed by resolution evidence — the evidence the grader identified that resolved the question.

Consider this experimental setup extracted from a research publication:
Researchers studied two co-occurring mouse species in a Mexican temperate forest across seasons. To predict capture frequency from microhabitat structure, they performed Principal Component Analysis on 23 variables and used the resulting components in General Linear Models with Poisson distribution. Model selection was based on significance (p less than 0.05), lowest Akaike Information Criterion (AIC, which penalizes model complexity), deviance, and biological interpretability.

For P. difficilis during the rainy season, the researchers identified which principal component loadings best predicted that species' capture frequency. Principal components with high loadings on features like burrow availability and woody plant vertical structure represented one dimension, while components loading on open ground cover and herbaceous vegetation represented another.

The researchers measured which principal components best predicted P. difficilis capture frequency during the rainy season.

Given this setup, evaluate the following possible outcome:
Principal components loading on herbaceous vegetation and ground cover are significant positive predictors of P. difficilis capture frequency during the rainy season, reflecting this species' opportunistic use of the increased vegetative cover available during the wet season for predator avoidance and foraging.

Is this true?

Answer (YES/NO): NO